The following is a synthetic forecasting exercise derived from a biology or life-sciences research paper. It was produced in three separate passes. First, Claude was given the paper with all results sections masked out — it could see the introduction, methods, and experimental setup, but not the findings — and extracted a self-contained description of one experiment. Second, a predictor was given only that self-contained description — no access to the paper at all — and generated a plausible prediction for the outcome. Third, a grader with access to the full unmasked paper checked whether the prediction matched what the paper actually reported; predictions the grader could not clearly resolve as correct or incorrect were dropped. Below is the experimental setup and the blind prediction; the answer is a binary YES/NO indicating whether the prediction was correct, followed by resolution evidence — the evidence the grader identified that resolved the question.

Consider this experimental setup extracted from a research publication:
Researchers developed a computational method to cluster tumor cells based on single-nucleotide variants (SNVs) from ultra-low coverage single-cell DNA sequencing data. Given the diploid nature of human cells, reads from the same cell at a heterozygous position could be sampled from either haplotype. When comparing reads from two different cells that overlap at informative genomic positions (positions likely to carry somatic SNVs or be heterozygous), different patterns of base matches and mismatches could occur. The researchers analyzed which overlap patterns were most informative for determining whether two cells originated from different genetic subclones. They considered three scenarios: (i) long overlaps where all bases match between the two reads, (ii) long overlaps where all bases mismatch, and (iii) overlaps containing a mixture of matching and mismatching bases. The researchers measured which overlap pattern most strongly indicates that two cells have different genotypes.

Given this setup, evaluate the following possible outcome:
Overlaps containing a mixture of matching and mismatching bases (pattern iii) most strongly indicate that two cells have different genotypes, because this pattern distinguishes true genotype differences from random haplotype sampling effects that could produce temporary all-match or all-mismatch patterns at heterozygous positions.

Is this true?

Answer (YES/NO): YES